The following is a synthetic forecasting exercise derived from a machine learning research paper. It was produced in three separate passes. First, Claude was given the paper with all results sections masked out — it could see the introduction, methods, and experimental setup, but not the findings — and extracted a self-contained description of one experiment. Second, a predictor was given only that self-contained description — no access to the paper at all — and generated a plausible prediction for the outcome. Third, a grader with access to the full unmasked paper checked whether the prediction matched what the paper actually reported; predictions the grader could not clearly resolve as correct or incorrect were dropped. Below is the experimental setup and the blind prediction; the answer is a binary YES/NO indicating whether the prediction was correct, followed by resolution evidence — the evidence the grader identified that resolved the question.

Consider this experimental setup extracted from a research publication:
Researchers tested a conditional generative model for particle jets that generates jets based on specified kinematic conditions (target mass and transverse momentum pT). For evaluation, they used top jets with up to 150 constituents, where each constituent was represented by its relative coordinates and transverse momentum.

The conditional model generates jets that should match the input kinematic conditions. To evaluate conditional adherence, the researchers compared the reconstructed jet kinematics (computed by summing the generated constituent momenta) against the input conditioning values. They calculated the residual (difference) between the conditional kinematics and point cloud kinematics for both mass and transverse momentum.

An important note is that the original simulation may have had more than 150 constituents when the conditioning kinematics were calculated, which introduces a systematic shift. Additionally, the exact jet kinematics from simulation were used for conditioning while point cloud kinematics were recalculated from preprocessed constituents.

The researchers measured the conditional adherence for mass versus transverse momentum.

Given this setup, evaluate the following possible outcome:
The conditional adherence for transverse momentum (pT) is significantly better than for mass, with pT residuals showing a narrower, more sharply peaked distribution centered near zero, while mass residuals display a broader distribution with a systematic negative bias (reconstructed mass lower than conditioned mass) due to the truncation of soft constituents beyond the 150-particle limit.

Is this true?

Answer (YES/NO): NO